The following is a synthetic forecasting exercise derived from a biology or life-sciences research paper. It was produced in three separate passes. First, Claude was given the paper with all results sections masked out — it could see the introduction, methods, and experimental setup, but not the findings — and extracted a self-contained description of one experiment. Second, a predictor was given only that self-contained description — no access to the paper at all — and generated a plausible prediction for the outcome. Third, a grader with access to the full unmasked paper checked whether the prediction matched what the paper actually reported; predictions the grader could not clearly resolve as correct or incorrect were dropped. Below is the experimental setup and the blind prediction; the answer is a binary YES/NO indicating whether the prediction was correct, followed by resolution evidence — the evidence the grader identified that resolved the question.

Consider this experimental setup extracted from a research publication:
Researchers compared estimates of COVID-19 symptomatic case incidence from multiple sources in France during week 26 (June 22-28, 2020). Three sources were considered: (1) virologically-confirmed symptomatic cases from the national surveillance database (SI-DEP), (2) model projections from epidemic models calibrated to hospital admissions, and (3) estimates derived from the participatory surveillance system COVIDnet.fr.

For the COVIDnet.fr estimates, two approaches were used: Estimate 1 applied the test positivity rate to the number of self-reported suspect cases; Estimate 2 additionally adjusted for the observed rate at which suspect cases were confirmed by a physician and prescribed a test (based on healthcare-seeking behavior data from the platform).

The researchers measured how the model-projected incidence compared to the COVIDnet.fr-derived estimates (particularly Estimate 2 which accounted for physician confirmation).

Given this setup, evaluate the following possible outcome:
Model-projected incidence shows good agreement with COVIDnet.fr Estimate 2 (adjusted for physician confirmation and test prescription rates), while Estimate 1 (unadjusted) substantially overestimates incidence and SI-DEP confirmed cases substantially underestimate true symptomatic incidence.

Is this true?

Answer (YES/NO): YES